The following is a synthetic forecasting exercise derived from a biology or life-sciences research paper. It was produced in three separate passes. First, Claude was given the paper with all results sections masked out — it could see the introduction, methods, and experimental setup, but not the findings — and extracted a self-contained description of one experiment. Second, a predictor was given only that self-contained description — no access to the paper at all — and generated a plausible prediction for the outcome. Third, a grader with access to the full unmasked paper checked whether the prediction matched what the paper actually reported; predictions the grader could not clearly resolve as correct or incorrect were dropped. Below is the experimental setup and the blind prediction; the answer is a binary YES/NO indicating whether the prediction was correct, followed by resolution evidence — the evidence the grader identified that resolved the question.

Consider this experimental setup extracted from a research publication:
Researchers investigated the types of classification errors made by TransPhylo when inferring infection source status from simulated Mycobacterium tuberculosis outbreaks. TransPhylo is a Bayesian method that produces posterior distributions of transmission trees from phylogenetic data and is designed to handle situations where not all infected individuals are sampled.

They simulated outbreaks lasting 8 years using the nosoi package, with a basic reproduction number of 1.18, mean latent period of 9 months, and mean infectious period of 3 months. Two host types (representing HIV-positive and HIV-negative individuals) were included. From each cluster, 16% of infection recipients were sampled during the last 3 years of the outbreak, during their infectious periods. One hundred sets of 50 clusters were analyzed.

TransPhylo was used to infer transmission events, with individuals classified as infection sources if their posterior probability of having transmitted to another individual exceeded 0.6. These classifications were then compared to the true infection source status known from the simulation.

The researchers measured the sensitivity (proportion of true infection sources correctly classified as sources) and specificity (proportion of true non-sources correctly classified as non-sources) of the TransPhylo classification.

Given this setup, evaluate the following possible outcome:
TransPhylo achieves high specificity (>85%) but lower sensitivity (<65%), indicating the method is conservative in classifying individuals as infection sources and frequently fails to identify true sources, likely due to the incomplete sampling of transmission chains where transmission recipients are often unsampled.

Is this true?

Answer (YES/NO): YES